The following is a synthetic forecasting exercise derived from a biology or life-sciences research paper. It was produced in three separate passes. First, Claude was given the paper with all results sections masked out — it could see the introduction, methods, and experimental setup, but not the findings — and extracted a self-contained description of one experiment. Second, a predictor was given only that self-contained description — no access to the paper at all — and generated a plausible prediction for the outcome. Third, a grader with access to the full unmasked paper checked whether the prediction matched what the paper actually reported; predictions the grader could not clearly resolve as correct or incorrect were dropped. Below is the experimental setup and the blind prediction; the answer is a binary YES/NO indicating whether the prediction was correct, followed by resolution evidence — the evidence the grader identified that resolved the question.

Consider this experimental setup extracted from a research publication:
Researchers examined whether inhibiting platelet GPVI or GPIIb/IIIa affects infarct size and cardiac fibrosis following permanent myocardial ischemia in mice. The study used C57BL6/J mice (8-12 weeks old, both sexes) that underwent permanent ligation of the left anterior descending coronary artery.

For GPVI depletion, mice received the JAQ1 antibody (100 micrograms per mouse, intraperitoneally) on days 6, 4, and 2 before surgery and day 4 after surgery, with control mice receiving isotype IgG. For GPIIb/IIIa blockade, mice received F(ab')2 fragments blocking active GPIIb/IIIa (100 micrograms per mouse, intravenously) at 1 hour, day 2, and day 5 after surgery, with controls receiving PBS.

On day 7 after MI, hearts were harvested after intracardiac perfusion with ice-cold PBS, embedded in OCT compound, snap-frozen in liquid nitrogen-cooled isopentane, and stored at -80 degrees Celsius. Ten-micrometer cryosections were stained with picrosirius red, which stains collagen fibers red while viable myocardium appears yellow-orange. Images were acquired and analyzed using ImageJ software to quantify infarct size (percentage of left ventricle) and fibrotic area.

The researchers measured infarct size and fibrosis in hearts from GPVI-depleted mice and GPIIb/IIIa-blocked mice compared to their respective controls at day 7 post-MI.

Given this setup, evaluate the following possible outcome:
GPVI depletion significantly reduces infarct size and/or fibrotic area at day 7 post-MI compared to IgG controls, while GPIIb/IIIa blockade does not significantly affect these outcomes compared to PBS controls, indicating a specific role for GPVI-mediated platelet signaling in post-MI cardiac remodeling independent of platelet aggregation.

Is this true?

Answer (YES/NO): YES